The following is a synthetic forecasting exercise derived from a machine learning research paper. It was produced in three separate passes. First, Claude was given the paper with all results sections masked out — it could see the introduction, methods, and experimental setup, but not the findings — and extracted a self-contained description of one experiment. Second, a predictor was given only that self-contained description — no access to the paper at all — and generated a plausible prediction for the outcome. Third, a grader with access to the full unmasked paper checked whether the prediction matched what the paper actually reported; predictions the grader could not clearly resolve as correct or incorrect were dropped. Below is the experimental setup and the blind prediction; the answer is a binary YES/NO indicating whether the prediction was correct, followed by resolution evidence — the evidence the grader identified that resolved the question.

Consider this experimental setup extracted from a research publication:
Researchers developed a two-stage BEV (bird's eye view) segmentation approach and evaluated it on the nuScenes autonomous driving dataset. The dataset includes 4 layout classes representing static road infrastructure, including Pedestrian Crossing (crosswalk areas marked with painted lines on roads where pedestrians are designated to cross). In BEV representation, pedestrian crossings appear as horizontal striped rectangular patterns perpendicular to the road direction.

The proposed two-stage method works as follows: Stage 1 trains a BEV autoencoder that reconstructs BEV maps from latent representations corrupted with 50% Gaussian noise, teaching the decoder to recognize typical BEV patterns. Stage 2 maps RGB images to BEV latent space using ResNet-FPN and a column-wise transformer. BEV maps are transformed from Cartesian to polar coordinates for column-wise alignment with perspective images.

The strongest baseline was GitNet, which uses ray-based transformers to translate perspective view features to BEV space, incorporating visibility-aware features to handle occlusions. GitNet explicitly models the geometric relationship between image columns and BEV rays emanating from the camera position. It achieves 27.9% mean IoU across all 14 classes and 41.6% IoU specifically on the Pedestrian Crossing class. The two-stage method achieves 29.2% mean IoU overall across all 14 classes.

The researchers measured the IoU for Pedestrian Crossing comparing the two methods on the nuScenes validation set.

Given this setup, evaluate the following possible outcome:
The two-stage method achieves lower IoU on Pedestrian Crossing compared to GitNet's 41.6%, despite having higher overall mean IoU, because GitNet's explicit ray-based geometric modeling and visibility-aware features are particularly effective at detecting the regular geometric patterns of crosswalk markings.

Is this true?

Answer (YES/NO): YES